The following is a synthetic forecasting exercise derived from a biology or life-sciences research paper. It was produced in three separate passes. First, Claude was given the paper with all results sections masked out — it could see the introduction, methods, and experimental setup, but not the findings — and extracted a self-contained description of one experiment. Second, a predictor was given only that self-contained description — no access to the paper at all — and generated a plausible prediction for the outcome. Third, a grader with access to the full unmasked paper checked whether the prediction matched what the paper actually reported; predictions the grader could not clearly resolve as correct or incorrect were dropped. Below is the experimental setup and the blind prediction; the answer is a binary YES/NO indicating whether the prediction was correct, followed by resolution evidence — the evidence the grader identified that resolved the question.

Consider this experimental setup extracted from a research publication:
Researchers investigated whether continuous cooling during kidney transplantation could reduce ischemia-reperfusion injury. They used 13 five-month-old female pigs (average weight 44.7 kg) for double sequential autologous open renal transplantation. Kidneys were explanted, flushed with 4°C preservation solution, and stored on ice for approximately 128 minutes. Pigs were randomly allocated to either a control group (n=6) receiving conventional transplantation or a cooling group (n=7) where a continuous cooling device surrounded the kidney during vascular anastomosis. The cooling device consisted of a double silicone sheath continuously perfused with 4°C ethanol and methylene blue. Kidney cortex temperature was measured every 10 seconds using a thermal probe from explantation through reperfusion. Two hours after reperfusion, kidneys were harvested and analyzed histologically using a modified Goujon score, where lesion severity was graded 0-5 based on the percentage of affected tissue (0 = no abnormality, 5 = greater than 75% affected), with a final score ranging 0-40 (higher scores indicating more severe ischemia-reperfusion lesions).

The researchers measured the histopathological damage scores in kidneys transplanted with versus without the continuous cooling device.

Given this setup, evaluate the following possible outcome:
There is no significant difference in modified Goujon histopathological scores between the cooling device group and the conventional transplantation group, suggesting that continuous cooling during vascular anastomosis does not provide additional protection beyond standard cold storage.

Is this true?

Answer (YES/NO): NO